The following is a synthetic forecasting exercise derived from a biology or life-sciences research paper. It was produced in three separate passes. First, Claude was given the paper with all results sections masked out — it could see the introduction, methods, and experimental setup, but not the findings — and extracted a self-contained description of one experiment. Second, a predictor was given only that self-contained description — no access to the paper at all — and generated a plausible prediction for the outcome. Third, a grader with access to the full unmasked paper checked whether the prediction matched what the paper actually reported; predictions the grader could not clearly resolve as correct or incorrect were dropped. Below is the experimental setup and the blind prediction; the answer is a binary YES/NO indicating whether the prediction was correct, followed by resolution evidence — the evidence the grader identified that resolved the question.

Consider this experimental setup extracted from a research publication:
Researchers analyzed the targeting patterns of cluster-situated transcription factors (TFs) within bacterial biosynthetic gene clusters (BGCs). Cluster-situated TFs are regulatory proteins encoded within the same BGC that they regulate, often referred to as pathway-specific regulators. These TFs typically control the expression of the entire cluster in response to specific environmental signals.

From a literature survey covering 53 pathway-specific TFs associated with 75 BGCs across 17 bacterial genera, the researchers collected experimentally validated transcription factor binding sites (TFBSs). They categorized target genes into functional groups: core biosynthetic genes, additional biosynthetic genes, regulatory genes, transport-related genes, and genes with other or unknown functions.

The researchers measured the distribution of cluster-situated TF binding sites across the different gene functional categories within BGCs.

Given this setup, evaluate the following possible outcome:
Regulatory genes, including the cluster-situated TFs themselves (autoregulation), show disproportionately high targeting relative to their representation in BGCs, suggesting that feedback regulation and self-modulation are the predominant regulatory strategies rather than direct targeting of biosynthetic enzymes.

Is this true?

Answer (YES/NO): NO